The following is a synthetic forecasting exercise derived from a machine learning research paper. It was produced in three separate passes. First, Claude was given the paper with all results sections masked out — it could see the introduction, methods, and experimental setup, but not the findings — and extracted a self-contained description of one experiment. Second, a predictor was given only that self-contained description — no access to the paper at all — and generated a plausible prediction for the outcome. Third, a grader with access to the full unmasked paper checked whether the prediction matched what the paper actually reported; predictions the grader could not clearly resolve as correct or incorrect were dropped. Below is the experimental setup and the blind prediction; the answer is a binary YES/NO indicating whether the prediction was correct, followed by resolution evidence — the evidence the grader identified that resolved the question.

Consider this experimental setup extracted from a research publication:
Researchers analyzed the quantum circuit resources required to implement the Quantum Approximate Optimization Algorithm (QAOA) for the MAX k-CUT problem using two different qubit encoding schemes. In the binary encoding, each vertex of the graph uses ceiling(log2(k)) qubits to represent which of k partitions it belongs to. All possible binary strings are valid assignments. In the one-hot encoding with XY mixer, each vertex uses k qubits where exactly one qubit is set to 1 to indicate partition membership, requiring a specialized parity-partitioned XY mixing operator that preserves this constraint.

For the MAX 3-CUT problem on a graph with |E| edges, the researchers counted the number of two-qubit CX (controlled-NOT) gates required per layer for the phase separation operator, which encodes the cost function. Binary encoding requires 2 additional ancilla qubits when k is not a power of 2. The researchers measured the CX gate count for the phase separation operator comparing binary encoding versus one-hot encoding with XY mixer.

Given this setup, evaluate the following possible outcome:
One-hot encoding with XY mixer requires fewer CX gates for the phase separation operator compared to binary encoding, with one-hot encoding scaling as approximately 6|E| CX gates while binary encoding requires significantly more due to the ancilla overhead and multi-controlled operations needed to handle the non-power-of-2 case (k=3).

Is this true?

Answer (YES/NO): YES